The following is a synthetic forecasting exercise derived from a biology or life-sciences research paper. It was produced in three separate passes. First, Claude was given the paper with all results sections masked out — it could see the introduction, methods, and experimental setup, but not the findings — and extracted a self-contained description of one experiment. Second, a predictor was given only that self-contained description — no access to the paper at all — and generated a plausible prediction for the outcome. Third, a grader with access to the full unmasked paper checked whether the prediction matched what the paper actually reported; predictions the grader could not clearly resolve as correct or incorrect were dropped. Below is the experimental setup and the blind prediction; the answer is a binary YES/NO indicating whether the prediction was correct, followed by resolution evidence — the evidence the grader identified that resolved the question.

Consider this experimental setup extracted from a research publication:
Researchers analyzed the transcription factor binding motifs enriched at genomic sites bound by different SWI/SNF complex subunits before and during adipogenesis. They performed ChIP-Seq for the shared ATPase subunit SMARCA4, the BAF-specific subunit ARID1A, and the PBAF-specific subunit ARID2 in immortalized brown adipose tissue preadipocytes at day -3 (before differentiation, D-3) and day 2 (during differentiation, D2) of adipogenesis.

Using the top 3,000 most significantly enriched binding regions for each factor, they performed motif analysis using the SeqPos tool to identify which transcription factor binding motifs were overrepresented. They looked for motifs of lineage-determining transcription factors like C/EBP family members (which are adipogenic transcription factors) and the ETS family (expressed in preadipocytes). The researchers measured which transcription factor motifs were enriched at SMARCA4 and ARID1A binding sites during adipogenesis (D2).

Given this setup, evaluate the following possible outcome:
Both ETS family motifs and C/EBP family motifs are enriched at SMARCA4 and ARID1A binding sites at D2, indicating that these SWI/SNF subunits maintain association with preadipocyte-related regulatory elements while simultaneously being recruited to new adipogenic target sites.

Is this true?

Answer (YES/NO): NO